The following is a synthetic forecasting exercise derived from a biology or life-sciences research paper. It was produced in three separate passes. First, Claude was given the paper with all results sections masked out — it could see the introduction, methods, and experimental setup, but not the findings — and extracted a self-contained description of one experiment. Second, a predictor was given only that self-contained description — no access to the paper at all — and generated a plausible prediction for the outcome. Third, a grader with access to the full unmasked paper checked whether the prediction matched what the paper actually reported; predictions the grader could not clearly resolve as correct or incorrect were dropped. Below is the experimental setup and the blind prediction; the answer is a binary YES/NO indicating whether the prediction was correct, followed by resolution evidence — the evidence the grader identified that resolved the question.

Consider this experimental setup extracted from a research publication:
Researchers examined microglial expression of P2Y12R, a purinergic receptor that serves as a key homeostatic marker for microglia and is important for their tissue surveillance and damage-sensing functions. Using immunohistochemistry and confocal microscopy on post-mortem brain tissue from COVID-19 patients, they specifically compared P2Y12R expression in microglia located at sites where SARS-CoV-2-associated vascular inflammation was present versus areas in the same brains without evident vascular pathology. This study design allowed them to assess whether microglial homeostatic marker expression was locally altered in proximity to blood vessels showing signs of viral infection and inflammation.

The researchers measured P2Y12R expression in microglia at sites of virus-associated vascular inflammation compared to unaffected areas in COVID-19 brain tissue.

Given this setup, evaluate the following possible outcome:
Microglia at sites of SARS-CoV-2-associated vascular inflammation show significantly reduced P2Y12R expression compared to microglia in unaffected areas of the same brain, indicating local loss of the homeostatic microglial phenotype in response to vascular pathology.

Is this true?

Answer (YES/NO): YES